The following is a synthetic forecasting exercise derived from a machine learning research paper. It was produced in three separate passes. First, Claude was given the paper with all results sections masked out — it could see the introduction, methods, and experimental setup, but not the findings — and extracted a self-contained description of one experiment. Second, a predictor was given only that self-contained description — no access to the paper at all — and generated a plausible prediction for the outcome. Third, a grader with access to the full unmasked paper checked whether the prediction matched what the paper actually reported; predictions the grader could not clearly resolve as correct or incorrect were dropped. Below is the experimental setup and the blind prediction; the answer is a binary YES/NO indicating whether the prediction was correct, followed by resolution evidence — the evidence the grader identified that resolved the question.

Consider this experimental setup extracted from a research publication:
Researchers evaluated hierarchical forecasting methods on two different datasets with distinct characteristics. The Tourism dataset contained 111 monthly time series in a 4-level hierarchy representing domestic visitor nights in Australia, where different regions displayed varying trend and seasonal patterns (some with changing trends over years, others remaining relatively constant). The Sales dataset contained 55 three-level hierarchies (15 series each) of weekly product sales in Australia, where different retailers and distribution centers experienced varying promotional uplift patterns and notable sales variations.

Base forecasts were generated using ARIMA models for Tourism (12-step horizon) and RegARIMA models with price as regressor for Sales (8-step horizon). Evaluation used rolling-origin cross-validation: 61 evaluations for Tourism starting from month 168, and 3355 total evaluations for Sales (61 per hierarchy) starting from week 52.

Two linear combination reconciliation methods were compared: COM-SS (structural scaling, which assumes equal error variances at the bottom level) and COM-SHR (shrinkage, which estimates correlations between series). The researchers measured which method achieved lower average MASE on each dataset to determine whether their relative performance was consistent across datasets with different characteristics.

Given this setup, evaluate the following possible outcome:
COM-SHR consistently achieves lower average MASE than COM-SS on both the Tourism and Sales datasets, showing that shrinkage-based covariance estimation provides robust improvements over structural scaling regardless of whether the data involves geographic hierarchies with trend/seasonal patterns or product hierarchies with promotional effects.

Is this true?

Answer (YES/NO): YES